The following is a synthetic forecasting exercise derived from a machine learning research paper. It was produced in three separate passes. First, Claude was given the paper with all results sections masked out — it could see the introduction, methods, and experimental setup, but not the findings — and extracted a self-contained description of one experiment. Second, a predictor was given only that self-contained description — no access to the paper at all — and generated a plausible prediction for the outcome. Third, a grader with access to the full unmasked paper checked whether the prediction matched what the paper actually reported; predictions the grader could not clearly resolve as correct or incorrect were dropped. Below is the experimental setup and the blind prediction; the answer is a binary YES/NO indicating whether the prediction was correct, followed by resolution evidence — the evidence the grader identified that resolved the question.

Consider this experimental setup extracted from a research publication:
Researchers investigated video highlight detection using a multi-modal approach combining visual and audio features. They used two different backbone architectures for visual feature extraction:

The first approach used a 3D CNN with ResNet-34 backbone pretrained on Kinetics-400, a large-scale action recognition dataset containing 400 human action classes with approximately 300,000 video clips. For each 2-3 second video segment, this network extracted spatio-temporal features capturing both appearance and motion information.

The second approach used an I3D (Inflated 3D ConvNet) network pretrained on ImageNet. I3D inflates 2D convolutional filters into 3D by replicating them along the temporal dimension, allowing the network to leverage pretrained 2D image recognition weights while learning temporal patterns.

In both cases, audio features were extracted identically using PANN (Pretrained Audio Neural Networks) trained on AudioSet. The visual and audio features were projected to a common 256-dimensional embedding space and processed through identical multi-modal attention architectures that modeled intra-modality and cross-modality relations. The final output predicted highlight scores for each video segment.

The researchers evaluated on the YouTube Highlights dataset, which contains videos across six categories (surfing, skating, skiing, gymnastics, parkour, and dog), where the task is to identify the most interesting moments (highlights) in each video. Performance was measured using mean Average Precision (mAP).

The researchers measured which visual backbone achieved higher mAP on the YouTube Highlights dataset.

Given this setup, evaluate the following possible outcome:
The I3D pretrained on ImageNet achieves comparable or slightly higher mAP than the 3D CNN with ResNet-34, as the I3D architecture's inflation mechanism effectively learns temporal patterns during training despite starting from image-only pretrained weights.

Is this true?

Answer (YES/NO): YES